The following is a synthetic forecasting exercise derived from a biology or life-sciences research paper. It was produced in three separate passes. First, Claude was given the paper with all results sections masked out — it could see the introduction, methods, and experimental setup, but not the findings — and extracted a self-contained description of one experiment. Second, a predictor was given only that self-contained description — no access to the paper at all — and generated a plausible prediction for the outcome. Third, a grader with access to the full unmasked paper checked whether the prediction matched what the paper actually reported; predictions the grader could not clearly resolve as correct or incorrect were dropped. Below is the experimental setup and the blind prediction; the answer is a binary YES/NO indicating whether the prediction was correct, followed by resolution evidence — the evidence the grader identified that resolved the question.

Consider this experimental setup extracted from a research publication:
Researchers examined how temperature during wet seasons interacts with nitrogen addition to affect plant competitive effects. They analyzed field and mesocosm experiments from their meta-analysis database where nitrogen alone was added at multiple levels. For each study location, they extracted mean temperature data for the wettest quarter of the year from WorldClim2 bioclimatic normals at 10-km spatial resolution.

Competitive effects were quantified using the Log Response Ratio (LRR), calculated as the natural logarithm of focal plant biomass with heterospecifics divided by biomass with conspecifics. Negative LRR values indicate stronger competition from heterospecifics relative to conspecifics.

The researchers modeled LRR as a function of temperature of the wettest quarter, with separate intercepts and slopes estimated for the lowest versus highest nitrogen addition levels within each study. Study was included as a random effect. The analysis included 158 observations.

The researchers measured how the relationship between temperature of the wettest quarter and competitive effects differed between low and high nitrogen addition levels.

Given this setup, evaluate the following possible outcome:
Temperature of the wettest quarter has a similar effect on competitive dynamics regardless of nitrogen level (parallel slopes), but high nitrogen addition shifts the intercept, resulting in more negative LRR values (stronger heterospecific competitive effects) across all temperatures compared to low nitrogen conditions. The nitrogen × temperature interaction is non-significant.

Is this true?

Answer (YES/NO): NO